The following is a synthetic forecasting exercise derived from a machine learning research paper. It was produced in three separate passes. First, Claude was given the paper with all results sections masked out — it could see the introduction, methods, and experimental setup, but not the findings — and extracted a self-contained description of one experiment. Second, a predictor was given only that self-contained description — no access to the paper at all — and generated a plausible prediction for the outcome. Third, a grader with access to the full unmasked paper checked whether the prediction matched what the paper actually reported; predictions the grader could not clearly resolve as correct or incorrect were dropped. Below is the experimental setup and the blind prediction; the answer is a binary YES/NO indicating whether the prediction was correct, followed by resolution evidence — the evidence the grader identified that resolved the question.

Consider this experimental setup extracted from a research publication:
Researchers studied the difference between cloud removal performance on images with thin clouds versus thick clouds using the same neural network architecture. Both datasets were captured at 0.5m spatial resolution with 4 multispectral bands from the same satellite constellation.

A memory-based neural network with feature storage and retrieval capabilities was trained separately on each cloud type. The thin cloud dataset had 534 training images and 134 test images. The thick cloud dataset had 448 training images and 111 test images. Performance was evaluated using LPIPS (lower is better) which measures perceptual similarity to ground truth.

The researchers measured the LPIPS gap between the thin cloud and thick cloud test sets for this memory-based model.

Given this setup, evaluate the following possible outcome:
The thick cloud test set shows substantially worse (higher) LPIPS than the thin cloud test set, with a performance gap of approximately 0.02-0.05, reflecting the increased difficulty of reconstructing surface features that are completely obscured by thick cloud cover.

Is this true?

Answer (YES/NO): NO